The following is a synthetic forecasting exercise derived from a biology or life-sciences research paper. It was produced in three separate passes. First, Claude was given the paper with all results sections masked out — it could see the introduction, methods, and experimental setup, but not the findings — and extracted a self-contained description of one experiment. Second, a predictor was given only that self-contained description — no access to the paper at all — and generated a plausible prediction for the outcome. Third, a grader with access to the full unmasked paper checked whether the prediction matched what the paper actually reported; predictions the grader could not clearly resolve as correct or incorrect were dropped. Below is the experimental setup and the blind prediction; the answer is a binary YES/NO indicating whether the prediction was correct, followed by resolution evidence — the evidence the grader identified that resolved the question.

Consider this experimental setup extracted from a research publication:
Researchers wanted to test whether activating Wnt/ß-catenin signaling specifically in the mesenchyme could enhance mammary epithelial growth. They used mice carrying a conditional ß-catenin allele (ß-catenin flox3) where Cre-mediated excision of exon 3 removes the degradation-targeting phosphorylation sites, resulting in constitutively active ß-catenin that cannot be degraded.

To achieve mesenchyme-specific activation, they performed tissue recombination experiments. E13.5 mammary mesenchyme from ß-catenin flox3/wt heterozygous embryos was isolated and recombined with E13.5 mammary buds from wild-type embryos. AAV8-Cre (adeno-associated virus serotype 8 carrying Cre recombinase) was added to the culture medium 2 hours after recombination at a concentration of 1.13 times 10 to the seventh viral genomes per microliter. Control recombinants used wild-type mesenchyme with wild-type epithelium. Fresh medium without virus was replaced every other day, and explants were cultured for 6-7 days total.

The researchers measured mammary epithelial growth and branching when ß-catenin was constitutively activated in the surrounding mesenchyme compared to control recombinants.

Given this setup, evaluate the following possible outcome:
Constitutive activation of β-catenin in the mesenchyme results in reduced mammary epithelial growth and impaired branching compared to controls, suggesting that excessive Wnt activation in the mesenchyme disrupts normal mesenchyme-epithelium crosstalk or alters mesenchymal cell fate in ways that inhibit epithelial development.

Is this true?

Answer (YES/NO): NO